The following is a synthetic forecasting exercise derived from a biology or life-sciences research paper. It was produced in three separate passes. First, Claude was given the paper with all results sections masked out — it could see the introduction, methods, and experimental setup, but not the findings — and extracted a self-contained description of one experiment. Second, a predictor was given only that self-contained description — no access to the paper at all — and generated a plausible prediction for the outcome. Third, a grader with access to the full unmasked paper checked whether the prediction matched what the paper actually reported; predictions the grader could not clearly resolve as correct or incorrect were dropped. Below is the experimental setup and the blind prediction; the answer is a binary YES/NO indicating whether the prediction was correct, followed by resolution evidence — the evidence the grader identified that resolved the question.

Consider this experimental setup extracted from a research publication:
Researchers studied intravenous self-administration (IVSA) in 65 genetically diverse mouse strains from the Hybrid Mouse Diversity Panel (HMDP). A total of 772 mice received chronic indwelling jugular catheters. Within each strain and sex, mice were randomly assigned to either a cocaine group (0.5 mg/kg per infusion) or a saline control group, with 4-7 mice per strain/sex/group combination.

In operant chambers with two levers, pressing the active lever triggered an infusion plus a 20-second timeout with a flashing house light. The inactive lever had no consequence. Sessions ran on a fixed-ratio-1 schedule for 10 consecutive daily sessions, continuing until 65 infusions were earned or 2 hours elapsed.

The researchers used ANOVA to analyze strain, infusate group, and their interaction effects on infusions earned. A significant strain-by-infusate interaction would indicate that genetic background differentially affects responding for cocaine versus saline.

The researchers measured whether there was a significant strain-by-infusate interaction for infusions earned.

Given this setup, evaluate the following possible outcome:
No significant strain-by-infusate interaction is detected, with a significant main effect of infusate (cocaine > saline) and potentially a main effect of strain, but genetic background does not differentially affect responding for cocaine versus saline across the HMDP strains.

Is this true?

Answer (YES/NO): NO